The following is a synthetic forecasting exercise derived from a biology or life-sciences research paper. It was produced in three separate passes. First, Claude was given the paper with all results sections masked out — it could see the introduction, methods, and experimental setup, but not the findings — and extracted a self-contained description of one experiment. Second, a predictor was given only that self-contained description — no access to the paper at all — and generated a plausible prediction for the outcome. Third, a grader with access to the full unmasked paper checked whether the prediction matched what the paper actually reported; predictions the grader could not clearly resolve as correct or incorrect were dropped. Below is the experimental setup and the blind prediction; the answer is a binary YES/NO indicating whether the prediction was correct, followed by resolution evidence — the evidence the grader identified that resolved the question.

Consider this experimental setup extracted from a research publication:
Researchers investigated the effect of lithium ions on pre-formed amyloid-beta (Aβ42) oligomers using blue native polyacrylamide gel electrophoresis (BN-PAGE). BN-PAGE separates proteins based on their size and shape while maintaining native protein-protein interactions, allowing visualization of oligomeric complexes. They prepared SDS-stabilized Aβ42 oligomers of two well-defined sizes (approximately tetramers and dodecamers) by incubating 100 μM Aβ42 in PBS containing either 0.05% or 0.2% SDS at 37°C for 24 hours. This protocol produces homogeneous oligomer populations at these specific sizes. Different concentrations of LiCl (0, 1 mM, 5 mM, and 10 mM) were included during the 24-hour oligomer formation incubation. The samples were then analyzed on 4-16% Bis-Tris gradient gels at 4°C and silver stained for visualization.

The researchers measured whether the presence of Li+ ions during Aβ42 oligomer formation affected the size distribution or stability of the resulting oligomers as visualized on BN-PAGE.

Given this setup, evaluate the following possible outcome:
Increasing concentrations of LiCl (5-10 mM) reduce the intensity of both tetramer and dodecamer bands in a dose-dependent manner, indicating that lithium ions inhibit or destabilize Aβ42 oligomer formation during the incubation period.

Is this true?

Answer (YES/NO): NO